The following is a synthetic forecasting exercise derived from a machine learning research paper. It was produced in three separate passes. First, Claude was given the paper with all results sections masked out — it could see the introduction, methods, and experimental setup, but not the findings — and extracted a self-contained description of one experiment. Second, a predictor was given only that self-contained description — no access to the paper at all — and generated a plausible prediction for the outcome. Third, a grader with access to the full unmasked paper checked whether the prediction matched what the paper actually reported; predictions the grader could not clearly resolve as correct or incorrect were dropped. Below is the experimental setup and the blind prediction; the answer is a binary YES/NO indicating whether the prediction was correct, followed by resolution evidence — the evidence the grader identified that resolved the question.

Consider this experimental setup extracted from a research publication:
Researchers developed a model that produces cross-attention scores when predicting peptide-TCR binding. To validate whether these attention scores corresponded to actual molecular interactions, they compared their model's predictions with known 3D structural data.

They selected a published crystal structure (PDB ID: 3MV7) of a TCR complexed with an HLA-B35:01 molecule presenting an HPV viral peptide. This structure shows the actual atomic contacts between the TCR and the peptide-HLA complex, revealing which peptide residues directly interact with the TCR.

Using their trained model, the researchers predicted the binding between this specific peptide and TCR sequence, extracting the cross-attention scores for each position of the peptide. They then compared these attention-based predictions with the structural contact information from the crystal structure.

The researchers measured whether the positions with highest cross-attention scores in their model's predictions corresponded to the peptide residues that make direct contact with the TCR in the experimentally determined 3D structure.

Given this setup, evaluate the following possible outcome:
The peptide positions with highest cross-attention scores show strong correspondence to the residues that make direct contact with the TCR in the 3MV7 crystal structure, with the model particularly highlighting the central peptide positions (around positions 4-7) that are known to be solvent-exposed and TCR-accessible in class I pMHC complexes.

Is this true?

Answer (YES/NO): NO